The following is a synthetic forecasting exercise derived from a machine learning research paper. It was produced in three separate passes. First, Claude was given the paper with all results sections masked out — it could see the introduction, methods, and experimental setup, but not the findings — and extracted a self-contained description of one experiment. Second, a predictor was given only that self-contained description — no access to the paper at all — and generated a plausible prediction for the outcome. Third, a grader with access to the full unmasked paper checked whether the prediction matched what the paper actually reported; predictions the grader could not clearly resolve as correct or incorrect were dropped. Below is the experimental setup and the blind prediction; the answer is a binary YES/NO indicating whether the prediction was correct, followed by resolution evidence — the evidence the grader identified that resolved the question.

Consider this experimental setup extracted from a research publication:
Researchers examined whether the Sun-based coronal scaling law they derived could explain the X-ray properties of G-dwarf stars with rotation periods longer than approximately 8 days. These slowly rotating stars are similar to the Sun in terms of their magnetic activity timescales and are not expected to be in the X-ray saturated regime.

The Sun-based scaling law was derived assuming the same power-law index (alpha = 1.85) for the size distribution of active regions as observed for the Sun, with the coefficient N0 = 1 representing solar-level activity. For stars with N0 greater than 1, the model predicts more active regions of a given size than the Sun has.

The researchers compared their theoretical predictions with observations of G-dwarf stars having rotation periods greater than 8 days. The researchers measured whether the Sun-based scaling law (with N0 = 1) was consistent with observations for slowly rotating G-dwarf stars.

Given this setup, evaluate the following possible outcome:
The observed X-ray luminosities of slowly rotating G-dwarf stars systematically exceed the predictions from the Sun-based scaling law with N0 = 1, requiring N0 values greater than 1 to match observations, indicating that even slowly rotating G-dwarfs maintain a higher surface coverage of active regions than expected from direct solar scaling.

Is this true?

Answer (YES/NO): NO